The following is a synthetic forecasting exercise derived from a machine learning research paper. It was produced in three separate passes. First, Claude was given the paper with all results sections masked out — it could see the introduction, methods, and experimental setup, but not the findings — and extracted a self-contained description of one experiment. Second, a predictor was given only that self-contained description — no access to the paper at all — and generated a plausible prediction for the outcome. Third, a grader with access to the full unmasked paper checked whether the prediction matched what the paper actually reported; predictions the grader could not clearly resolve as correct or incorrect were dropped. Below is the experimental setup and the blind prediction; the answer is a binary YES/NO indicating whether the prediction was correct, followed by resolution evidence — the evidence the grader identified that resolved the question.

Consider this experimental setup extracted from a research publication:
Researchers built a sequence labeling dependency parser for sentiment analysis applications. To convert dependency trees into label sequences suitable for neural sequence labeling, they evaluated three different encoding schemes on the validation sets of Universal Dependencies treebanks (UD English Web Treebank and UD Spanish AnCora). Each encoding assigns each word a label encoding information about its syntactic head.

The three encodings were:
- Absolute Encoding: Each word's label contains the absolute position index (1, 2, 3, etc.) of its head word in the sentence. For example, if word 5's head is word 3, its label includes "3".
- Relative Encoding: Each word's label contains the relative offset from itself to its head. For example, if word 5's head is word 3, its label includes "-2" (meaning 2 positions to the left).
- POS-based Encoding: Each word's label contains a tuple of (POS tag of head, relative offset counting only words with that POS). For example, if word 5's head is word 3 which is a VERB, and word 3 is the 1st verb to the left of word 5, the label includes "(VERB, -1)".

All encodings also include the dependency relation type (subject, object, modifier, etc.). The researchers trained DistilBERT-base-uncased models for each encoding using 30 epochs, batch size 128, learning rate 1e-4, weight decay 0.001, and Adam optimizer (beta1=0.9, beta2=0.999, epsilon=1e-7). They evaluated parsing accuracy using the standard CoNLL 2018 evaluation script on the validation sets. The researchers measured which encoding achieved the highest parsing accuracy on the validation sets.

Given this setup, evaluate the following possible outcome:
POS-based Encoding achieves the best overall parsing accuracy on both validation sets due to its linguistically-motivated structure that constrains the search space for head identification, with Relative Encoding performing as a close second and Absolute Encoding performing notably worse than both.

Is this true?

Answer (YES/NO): NO